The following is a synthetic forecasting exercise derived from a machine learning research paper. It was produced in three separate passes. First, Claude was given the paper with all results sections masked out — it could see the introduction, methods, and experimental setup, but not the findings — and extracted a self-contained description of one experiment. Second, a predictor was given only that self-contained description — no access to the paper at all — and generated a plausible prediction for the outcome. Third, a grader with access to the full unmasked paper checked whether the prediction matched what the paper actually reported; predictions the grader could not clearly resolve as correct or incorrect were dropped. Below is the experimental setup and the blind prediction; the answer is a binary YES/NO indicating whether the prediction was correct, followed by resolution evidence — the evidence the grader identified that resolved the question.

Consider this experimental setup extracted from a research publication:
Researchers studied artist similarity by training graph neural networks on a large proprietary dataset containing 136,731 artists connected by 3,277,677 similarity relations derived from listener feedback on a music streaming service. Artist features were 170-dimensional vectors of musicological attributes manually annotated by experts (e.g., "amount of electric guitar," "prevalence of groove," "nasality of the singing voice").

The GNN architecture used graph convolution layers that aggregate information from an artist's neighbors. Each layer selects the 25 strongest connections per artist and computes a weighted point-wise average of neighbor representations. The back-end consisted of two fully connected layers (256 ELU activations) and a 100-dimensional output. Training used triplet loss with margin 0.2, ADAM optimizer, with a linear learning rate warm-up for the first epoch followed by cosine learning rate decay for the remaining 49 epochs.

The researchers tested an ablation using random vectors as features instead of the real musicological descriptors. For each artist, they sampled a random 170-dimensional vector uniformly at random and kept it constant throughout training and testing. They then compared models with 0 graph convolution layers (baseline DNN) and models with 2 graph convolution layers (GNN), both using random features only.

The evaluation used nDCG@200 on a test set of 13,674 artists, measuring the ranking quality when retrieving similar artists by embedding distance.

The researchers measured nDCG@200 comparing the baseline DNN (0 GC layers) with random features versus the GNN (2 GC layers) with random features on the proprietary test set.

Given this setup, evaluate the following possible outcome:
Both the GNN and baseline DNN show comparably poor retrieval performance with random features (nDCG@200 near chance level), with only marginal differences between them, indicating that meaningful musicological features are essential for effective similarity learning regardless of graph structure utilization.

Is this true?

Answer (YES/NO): NO